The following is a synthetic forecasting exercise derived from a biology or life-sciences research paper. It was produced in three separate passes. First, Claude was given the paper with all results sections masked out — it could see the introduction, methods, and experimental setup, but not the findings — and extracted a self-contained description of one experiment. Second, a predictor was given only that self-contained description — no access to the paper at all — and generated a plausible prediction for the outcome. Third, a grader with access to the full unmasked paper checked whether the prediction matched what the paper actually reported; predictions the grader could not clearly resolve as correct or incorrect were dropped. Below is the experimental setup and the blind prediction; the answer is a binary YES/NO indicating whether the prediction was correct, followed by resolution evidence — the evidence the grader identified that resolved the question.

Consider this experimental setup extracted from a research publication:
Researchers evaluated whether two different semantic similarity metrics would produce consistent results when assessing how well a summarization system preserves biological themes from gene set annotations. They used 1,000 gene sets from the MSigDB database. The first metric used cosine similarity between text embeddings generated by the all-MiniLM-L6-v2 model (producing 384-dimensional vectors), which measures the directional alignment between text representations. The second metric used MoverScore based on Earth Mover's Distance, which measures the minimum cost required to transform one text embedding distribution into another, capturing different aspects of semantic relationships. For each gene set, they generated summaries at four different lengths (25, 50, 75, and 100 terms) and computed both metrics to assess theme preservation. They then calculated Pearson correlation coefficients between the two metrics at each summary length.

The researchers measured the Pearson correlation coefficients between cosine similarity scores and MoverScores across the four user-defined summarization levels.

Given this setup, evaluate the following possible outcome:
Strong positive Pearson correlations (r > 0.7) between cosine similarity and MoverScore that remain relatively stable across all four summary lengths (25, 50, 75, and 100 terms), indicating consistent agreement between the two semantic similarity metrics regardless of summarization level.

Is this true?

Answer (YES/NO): YES